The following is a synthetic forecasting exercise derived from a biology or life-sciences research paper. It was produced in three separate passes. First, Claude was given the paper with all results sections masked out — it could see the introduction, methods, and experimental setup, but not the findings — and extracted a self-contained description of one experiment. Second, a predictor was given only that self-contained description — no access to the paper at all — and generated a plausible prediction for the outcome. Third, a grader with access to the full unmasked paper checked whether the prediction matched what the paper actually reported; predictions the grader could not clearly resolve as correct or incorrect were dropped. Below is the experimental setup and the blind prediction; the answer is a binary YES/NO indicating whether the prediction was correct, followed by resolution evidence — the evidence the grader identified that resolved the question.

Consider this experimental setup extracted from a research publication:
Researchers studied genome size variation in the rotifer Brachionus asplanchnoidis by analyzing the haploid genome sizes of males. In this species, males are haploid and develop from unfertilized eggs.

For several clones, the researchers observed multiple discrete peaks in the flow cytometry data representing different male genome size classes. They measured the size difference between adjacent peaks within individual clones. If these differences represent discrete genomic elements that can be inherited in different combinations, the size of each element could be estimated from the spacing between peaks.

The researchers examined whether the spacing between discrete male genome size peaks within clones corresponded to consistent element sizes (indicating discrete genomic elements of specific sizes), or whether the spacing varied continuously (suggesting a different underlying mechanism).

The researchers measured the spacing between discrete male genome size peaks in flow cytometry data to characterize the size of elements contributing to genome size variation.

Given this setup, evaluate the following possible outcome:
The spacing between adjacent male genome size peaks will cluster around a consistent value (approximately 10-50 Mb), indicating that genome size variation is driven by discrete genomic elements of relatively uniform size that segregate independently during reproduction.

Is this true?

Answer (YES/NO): YES